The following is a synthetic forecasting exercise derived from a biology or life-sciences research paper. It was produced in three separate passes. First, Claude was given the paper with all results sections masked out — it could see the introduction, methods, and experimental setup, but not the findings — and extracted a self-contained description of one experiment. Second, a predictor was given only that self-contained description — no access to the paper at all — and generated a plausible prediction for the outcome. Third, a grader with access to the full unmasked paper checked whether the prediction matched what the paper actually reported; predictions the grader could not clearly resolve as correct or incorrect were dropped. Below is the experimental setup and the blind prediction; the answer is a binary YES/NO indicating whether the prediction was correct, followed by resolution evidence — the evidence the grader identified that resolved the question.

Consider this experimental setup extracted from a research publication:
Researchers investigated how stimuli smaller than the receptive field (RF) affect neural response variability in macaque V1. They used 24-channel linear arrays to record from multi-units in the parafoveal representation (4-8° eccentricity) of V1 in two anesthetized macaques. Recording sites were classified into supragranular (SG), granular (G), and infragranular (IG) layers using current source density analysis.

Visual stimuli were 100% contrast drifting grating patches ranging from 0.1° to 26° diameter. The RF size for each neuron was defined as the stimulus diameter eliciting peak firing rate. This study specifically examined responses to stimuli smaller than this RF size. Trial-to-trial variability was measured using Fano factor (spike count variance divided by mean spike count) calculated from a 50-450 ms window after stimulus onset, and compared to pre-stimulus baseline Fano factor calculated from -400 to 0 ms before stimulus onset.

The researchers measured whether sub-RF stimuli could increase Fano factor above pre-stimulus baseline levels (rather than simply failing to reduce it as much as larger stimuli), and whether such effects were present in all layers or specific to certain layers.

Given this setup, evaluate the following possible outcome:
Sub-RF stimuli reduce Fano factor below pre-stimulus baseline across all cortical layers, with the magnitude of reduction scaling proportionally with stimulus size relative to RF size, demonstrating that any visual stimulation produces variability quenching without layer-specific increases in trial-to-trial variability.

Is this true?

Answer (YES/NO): NO